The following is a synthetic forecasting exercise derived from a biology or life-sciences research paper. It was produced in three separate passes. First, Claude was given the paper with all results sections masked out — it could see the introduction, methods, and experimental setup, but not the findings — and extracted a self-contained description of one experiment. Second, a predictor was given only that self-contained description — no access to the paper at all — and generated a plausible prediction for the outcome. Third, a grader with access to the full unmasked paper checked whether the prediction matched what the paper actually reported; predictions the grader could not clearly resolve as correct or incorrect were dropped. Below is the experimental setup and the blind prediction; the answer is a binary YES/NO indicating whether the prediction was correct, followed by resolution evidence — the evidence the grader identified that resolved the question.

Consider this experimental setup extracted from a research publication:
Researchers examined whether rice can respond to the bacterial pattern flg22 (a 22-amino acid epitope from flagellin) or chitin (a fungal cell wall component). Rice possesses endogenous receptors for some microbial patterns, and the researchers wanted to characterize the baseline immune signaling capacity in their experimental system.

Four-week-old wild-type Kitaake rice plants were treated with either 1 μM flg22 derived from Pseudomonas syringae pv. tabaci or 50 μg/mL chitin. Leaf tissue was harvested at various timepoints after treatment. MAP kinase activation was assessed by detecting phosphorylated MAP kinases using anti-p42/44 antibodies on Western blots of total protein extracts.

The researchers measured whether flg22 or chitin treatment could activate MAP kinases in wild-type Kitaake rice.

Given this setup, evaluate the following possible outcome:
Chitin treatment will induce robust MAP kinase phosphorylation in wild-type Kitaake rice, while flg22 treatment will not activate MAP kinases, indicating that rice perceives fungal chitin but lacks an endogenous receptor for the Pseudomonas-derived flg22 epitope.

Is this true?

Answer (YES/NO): NO